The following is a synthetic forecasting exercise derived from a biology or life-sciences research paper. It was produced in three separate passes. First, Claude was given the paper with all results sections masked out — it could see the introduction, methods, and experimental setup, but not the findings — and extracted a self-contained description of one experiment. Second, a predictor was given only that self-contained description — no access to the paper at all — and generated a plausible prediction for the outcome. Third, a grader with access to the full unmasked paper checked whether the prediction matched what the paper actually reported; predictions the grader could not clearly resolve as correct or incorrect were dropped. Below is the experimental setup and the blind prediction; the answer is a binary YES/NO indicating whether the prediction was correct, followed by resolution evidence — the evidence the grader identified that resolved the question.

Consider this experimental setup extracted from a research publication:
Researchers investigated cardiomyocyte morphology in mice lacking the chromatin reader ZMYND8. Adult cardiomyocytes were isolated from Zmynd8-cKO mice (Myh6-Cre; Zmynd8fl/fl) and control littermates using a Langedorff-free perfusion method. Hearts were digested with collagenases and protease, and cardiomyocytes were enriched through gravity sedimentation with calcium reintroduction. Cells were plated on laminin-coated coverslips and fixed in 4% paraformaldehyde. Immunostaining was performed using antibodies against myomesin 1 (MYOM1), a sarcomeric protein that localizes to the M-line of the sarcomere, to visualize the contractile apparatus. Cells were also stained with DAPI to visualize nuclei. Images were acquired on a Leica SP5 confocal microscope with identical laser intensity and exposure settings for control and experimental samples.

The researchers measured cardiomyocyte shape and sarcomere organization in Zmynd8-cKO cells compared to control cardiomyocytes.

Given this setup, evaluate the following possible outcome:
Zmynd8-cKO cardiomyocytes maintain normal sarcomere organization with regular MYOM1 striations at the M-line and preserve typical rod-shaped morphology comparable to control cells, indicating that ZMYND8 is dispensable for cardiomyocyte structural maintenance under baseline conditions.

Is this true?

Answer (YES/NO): NO